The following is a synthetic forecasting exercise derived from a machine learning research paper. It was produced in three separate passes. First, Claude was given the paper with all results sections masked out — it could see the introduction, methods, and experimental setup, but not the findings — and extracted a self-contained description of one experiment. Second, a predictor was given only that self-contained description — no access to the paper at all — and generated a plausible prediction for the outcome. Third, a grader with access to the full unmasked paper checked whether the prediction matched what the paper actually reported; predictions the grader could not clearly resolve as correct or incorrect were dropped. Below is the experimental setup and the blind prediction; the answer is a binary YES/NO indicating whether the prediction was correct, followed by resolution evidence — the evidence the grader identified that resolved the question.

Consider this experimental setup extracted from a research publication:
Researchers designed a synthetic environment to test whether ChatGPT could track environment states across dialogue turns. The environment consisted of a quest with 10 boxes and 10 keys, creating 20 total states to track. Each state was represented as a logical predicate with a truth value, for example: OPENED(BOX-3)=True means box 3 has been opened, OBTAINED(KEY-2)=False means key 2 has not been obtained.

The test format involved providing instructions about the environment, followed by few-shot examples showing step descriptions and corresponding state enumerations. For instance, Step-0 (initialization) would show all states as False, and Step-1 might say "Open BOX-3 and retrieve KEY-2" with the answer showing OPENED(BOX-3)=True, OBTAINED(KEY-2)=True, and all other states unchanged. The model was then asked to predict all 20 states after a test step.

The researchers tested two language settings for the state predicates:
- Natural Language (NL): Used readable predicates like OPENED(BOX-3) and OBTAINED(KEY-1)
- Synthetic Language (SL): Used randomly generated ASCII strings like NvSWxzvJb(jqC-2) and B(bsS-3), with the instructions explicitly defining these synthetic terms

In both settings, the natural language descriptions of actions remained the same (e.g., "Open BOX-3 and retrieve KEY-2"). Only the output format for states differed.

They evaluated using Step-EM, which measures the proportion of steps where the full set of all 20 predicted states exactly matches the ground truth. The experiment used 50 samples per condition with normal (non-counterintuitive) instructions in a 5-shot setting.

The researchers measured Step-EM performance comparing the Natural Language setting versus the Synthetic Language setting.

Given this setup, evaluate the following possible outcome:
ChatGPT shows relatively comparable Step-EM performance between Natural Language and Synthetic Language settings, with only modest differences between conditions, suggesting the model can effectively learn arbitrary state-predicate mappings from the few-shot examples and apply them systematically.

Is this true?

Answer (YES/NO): NO